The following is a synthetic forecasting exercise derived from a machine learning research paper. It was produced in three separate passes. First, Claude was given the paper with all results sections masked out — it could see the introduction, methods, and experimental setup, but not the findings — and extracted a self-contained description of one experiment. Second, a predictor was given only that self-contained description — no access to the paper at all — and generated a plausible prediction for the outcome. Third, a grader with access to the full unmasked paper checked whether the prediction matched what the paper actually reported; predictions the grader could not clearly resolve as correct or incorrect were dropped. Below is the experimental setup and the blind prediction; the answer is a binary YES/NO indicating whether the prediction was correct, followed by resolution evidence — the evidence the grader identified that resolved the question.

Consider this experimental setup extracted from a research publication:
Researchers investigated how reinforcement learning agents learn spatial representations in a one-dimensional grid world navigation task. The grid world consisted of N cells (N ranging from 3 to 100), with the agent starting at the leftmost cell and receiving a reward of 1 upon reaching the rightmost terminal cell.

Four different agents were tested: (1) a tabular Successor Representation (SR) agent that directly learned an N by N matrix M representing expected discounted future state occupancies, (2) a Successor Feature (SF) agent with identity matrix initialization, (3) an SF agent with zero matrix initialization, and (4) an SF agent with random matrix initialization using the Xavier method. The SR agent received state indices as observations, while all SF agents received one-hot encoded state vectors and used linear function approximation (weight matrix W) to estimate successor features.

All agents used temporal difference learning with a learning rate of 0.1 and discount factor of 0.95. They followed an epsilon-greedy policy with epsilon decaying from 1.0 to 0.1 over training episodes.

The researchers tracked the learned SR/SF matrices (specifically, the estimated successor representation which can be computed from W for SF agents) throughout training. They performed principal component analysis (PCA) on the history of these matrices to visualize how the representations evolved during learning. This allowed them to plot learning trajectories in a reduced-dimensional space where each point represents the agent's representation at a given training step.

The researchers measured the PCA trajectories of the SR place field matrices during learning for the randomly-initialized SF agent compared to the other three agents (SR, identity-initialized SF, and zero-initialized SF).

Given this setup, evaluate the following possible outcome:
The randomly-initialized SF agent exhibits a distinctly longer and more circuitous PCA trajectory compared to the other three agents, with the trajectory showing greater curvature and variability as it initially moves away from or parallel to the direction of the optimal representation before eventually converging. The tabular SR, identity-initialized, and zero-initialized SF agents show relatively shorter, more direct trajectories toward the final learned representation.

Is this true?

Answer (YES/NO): NO